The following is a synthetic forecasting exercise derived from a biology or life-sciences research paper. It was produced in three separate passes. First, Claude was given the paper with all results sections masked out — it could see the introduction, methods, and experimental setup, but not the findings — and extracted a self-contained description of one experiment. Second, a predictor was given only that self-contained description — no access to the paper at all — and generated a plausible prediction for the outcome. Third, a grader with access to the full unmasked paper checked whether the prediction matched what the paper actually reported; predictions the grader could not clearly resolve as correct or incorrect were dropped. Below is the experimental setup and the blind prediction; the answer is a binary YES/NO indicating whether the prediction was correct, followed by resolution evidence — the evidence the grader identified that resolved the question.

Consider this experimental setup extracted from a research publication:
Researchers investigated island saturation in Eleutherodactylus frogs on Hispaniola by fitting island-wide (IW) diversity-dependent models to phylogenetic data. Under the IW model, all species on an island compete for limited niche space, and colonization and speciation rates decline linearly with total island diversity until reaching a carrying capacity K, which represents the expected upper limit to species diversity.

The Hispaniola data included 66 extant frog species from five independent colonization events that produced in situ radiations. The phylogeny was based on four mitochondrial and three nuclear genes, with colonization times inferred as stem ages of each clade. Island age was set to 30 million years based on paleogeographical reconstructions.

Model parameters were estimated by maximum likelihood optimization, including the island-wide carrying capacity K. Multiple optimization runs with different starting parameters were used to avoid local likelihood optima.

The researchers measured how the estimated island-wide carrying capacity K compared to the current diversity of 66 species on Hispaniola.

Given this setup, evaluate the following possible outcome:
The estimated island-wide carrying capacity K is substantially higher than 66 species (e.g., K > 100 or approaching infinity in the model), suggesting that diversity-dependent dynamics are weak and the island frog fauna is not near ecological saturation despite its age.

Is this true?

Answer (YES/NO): YES